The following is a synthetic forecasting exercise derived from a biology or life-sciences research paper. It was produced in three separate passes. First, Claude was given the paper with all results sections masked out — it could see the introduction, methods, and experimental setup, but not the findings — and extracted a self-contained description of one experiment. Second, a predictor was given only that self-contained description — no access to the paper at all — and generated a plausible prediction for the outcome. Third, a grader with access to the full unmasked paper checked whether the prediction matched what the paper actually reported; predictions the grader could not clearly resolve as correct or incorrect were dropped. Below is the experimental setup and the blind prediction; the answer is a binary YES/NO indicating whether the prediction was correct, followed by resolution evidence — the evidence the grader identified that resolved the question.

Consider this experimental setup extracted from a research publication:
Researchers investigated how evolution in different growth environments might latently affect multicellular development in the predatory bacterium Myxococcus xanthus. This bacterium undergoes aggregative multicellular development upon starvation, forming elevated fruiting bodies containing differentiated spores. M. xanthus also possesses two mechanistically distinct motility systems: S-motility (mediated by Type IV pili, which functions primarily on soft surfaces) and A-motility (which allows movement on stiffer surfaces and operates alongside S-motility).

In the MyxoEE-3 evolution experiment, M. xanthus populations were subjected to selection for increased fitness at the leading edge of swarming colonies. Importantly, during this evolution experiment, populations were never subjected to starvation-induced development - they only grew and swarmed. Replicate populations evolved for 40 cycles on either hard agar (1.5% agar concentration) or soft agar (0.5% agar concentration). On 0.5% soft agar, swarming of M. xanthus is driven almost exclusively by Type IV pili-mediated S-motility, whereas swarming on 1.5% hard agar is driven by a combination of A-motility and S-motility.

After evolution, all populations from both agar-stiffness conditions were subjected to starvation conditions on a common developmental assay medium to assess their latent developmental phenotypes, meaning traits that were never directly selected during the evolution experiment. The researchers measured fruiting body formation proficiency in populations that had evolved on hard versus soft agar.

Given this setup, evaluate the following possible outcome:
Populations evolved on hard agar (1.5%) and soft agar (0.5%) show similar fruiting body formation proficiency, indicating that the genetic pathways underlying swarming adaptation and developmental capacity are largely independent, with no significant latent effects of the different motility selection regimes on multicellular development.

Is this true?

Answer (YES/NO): NO